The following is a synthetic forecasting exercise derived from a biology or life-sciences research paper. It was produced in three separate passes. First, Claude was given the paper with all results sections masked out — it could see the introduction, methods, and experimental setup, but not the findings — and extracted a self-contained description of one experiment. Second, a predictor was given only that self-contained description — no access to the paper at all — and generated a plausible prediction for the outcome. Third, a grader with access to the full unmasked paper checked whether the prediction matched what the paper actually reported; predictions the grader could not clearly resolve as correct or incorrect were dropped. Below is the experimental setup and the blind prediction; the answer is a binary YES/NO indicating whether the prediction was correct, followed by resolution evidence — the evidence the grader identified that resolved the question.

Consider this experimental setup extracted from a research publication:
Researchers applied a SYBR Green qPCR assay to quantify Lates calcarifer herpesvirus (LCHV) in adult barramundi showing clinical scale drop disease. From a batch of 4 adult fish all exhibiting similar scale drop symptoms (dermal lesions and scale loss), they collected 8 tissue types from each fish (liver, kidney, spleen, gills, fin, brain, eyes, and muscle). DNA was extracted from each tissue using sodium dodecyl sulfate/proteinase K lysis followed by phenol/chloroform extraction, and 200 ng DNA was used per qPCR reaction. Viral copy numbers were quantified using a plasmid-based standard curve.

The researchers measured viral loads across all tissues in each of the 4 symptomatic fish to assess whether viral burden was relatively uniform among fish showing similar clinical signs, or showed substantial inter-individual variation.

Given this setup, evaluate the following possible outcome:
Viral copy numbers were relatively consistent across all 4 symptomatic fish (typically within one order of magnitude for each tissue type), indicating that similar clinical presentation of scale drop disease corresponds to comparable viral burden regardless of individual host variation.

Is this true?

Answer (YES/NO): NO